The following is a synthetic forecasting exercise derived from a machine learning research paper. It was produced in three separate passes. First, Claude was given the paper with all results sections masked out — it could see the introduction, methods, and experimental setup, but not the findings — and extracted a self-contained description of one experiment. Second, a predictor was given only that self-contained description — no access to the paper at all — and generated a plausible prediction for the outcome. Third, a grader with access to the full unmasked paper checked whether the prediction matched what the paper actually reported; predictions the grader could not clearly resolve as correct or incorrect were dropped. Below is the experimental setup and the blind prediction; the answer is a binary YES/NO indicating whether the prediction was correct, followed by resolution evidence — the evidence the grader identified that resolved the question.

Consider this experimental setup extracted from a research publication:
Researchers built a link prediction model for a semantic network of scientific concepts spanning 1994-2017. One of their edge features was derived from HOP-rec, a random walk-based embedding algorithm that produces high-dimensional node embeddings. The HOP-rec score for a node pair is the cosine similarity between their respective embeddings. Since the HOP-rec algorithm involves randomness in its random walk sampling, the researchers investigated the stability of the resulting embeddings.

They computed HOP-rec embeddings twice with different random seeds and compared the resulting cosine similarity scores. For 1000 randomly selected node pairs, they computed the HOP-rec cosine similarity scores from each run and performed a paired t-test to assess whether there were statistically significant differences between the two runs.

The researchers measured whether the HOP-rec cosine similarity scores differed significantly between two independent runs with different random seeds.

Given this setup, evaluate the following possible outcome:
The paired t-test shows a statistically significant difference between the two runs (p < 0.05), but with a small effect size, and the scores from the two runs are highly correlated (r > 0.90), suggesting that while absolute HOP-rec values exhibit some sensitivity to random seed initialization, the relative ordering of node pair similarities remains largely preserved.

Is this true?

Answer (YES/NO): NO